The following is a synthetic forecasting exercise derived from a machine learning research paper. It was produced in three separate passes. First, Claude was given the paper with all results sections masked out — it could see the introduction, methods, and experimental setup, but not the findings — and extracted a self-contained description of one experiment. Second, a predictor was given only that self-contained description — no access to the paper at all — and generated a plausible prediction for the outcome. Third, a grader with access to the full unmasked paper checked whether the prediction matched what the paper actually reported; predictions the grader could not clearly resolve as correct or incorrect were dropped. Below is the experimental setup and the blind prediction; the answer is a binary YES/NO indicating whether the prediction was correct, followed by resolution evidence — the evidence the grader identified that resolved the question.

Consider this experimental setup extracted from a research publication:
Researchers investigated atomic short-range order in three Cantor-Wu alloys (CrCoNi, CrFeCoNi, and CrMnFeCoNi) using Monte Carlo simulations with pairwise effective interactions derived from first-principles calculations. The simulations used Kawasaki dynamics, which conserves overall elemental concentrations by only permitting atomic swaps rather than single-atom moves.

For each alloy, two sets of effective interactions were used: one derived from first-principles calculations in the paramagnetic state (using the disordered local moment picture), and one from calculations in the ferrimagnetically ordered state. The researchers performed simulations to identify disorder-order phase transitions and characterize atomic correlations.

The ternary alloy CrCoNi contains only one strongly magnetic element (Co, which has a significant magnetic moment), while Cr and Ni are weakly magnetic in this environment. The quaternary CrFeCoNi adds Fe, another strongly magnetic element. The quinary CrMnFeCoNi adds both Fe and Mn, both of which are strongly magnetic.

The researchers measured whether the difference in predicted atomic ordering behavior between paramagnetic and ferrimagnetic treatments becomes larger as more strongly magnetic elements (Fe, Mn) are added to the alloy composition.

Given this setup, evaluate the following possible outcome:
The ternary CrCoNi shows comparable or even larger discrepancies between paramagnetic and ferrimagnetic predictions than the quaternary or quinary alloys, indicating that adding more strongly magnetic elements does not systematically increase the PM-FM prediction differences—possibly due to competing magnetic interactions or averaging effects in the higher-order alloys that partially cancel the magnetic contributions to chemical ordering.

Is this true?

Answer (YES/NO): YES